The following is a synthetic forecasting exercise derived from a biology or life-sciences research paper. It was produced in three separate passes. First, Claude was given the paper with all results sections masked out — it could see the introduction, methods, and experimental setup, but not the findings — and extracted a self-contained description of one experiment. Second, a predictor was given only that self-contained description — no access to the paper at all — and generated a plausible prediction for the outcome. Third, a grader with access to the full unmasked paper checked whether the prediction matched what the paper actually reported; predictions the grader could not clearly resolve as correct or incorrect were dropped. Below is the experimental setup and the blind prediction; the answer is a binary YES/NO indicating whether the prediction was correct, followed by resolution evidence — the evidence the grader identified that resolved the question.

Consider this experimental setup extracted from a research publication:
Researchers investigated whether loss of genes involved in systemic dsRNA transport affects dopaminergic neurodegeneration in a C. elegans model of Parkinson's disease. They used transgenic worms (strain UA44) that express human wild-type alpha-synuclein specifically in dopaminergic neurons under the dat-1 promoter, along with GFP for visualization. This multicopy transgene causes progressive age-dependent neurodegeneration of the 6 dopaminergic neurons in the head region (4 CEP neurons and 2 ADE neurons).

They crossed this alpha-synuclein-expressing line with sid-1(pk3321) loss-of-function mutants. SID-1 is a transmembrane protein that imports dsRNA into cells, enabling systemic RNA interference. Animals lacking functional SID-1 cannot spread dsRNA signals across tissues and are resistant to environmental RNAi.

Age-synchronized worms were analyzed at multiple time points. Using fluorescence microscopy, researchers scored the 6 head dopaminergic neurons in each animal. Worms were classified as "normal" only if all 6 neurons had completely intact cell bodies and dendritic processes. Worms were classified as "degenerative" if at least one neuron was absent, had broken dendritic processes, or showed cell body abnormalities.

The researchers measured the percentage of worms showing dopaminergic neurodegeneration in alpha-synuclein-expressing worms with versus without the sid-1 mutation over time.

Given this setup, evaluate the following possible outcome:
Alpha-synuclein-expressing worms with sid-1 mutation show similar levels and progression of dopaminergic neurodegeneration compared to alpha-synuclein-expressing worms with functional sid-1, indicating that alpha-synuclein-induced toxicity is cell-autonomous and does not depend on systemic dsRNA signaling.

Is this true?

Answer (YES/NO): NO